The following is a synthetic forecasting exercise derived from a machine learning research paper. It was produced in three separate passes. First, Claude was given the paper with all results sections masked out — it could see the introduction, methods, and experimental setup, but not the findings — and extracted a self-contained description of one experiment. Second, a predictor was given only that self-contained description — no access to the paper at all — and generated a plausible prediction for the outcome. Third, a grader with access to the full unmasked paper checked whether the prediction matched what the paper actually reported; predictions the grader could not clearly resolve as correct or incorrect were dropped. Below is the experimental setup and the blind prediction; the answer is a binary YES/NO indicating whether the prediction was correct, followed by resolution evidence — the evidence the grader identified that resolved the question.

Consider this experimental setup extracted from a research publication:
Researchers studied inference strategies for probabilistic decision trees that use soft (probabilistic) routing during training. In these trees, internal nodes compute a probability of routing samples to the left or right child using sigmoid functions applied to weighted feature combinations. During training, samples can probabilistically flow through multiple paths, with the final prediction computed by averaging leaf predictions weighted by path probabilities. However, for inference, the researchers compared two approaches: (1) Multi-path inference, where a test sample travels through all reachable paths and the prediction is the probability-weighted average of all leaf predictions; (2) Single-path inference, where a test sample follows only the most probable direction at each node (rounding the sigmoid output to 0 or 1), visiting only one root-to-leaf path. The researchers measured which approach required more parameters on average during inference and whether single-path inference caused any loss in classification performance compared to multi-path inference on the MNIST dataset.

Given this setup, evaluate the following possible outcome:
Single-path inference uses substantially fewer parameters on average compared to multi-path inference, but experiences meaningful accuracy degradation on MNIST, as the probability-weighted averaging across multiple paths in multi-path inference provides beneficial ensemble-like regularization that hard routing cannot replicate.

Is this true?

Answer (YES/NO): NO